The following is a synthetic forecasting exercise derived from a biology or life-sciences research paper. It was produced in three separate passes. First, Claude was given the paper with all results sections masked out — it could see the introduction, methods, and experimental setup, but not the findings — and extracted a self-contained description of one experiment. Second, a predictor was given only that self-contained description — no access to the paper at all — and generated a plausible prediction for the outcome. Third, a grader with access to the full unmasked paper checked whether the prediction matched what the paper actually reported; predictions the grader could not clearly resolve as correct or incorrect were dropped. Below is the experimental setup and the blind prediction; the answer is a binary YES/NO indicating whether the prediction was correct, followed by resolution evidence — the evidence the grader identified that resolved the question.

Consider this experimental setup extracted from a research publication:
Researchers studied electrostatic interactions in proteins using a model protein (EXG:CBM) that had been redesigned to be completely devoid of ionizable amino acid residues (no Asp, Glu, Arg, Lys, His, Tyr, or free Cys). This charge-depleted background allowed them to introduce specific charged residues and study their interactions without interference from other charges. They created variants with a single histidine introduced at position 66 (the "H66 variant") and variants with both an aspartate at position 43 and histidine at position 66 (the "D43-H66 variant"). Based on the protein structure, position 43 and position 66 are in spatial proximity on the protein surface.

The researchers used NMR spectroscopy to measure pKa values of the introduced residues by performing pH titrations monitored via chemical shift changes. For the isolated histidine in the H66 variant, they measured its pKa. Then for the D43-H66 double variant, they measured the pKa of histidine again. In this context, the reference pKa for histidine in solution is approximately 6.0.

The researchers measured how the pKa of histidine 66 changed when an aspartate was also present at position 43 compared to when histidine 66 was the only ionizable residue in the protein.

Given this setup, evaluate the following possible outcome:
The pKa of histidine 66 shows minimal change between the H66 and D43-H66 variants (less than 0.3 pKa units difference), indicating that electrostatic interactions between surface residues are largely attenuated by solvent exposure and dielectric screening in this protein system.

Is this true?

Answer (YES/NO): YES